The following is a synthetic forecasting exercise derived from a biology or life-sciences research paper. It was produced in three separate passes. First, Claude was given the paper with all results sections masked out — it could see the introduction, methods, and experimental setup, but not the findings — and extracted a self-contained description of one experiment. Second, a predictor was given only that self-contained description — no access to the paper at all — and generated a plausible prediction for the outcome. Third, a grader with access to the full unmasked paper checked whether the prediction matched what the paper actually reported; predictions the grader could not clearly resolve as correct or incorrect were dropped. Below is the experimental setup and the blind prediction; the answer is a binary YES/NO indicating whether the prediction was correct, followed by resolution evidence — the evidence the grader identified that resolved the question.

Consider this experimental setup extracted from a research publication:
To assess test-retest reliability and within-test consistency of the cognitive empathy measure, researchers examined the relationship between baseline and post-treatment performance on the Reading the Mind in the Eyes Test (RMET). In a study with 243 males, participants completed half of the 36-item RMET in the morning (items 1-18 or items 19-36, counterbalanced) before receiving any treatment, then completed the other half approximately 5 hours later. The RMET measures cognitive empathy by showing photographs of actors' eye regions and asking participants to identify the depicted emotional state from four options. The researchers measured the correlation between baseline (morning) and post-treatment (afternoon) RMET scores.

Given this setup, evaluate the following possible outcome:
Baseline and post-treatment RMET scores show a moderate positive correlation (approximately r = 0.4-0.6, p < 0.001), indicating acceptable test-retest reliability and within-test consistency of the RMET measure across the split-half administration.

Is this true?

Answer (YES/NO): YES